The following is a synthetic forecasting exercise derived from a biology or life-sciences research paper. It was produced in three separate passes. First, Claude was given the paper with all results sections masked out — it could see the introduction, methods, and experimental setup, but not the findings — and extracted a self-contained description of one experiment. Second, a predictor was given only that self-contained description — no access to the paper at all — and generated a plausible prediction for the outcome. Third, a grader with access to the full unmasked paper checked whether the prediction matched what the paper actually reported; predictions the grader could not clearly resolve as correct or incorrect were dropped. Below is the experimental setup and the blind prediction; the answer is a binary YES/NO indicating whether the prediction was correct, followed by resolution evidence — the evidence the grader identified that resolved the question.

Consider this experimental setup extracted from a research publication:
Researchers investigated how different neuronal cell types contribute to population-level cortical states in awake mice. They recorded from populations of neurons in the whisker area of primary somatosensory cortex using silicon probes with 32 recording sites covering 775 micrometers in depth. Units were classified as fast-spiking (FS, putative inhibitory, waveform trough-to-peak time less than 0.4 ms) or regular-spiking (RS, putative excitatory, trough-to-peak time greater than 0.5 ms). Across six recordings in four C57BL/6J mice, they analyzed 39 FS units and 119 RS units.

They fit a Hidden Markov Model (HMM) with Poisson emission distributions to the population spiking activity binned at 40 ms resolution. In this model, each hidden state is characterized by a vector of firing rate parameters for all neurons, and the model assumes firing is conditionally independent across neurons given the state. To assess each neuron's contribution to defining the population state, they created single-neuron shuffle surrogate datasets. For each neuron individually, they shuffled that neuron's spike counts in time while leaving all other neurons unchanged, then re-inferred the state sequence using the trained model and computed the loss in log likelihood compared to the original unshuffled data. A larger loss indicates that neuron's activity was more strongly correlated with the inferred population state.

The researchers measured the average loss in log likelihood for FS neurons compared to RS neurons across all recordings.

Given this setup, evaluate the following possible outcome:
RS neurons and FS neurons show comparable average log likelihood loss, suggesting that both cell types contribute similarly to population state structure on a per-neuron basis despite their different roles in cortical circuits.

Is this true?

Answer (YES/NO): NO